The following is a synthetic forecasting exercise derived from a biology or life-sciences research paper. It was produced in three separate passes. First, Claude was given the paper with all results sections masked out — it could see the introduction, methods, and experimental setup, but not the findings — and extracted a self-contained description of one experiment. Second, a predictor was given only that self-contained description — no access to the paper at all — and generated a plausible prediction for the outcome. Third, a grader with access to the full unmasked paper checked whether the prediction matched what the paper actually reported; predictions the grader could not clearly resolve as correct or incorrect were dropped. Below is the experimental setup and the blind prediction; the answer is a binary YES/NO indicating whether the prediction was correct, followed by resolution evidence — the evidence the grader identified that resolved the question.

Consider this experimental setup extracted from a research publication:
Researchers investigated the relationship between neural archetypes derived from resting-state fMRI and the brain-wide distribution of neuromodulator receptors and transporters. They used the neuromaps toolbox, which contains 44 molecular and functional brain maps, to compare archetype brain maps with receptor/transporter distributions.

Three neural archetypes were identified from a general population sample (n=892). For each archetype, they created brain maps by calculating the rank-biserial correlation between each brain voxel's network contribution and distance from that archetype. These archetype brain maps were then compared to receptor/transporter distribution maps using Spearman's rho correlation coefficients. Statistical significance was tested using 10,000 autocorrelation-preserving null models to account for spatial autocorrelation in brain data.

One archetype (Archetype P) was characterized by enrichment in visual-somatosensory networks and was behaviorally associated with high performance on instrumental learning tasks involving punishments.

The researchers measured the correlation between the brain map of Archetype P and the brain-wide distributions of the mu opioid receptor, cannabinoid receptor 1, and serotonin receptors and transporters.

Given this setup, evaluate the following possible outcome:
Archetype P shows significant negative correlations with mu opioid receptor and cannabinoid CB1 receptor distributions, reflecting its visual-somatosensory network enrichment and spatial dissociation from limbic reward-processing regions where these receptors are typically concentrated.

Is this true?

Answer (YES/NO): YES